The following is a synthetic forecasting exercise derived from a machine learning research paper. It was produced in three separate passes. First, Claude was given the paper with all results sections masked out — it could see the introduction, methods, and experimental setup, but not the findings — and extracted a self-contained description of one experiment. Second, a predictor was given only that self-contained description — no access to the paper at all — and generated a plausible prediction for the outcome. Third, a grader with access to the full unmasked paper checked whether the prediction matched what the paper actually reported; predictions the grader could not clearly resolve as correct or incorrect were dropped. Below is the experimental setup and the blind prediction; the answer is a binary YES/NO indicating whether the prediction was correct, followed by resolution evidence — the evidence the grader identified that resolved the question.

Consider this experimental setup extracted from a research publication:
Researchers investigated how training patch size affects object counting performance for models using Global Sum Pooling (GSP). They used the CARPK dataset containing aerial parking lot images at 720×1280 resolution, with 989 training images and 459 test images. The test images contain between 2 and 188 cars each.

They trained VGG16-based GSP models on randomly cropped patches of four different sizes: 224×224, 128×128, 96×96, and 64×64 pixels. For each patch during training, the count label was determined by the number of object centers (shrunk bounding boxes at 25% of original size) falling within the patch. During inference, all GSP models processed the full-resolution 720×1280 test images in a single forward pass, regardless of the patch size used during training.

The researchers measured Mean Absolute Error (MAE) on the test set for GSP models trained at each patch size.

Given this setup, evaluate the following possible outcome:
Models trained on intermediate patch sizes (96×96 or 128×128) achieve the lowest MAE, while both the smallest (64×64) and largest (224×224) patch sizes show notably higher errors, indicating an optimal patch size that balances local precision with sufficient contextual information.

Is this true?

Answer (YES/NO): NO